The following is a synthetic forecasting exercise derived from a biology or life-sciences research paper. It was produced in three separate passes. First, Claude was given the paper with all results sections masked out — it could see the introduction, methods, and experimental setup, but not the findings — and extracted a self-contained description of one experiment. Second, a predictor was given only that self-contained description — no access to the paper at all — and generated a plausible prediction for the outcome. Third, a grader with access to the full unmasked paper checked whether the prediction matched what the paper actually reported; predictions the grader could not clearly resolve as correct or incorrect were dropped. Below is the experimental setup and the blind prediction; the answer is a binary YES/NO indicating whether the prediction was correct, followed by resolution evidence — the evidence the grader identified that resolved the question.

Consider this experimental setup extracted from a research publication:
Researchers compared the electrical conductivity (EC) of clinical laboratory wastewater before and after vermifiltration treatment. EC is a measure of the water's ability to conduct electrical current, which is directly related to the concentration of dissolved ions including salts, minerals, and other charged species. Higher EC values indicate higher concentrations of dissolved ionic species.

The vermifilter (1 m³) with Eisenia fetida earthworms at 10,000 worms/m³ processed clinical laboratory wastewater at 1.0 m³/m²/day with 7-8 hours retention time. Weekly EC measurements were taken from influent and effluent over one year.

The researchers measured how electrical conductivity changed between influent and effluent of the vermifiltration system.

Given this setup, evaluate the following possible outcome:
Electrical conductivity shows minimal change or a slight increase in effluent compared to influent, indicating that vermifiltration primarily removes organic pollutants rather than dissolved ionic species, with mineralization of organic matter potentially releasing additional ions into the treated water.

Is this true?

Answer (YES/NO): YES